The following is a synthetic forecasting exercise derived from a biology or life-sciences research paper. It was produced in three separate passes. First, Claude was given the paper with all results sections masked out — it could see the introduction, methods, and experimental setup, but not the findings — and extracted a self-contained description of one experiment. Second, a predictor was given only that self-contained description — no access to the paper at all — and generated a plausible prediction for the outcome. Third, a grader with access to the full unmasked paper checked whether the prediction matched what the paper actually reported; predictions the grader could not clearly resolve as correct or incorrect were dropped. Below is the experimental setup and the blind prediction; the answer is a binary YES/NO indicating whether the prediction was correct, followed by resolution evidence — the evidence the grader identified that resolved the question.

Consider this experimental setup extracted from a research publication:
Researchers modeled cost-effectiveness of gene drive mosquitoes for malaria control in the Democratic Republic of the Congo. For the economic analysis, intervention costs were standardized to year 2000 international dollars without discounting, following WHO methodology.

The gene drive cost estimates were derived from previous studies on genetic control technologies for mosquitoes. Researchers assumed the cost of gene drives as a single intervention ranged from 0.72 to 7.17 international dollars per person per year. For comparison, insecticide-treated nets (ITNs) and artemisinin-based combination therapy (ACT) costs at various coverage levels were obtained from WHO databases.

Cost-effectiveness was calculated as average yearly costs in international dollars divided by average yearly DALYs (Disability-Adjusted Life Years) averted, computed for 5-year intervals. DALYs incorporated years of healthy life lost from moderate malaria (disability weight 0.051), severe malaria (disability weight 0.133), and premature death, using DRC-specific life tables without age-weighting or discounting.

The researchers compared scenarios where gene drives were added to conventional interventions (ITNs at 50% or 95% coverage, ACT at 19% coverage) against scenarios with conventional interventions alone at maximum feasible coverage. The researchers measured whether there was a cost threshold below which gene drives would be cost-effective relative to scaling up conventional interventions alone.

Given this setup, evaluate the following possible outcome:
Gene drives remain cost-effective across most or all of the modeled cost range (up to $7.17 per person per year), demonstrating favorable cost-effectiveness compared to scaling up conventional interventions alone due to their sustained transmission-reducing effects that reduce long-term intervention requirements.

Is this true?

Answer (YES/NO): NO